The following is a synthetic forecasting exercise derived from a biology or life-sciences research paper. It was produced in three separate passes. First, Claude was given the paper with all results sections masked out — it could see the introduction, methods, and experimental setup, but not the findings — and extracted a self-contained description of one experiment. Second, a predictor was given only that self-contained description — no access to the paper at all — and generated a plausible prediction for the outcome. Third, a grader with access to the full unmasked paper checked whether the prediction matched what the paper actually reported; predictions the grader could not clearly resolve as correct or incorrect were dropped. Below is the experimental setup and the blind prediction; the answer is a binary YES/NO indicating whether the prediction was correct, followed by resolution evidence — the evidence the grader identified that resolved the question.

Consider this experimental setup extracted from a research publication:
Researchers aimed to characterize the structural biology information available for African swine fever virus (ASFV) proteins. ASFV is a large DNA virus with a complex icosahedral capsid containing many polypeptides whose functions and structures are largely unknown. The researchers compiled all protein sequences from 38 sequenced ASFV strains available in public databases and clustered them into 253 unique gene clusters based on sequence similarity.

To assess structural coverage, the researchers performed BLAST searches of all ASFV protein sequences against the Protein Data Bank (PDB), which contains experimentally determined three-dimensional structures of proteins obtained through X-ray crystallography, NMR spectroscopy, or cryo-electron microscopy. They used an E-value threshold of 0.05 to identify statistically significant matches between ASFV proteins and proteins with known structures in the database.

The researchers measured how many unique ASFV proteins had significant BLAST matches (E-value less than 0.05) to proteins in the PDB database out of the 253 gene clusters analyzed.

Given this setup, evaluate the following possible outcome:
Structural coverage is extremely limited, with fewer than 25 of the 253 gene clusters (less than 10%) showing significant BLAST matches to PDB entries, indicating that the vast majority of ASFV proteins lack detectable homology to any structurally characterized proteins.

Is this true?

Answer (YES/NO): NO